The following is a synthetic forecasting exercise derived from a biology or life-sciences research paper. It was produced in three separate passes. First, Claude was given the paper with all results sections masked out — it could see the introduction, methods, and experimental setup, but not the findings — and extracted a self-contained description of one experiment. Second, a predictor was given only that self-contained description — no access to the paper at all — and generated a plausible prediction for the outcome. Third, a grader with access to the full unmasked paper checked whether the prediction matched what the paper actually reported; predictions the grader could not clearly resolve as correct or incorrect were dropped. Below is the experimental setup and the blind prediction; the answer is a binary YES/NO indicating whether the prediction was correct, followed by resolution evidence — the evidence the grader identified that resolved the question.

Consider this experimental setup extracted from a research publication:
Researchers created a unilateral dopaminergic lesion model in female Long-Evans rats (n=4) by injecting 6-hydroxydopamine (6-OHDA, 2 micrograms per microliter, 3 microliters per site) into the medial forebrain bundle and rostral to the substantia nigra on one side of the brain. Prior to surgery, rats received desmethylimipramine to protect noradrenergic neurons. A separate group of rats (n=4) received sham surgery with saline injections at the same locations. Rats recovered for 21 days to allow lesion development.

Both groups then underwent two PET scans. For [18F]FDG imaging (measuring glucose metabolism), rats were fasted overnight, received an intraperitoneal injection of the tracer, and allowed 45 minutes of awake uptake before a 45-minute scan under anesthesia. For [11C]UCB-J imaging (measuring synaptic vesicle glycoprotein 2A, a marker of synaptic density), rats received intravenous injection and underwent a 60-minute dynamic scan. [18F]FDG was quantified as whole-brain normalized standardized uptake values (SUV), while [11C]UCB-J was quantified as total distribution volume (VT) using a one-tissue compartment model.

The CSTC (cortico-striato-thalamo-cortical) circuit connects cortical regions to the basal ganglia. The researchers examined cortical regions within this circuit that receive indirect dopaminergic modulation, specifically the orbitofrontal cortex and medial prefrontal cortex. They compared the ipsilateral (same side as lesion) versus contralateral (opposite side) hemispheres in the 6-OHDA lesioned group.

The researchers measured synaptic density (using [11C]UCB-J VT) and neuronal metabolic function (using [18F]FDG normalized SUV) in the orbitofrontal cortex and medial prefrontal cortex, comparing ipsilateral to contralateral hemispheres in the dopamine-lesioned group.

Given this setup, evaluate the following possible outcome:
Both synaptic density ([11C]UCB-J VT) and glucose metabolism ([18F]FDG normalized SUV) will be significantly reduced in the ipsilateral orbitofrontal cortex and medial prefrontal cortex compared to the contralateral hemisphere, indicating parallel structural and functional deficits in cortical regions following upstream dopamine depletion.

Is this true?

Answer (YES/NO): NO